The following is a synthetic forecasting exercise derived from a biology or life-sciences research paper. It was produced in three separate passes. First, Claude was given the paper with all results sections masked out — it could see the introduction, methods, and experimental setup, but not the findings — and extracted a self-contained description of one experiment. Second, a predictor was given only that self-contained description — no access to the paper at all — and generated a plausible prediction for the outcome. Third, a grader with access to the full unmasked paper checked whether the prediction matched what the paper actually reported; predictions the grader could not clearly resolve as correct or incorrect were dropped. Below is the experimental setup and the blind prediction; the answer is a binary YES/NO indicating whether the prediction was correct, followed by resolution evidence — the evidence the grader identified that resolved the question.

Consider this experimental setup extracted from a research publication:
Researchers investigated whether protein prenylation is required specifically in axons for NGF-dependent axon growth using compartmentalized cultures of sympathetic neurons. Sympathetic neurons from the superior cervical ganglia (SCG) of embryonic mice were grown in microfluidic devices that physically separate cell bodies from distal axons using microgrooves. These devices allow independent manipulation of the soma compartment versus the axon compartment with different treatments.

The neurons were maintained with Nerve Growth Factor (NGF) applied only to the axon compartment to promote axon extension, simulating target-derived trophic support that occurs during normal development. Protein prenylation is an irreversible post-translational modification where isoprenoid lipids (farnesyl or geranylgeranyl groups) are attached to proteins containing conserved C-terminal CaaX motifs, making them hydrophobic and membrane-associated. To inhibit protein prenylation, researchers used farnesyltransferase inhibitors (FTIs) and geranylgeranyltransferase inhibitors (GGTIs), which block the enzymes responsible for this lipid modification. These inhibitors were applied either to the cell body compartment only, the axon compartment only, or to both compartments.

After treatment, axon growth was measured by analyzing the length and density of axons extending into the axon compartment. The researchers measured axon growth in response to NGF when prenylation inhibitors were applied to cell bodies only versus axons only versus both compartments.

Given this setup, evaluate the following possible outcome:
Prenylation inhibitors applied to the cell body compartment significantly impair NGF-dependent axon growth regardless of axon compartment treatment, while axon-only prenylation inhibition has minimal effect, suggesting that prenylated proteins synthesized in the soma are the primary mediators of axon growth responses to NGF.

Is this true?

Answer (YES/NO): NO